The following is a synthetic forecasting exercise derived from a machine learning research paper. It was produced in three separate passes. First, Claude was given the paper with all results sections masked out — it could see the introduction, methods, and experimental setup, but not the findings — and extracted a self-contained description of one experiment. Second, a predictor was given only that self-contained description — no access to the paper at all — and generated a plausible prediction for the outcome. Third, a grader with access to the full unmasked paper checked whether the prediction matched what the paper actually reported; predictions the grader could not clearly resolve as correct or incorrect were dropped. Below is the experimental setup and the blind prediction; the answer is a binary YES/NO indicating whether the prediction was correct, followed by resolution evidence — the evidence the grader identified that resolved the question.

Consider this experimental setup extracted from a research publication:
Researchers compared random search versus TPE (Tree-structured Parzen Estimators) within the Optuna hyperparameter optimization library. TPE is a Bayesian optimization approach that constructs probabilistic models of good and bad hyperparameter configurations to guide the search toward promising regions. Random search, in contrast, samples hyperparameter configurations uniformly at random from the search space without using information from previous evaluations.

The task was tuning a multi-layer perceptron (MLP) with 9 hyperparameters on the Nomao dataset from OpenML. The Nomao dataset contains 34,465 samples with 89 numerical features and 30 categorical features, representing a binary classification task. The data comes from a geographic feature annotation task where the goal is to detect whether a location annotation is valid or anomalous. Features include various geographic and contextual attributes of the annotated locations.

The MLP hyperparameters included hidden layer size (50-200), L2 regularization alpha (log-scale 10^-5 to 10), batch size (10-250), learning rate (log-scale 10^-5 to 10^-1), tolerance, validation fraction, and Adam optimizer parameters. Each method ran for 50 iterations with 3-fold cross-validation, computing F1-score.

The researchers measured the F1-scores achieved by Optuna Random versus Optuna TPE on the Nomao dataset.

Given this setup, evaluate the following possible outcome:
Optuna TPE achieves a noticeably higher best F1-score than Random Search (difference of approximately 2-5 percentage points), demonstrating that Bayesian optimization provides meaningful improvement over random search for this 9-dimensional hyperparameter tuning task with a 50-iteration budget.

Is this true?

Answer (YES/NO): NO